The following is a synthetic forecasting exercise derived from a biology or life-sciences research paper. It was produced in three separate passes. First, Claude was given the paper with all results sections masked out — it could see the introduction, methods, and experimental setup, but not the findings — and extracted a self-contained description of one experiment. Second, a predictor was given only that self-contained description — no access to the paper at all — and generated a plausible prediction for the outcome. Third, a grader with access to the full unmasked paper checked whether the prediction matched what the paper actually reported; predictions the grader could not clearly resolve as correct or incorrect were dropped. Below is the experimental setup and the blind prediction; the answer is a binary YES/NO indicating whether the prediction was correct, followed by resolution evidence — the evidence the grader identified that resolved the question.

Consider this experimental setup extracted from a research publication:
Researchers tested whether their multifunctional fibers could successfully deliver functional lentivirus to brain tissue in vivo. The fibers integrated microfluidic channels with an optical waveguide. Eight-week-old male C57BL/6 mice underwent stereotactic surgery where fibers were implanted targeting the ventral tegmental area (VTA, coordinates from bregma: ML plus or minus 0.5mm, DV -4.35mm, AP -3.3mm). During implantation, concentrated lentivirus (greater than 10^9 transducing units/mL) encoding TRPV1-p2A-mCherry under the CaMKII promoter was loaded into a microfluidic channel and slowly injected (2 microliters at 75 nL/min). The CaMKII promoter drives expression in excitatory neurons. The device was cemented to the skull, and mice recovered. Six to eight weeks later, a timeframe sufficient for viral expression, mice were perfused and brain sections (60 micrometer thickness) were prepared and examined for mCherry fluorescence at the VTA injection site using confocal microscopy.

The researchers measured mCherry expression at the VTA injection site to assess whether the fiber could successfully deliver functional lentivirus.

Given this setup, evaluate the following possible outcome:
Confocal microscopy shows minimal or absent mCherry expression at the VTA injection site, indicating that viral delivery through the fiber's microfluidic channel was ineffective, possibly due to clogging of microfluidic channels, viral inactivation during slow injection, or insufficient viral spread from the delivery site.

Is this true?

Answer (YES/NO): NO